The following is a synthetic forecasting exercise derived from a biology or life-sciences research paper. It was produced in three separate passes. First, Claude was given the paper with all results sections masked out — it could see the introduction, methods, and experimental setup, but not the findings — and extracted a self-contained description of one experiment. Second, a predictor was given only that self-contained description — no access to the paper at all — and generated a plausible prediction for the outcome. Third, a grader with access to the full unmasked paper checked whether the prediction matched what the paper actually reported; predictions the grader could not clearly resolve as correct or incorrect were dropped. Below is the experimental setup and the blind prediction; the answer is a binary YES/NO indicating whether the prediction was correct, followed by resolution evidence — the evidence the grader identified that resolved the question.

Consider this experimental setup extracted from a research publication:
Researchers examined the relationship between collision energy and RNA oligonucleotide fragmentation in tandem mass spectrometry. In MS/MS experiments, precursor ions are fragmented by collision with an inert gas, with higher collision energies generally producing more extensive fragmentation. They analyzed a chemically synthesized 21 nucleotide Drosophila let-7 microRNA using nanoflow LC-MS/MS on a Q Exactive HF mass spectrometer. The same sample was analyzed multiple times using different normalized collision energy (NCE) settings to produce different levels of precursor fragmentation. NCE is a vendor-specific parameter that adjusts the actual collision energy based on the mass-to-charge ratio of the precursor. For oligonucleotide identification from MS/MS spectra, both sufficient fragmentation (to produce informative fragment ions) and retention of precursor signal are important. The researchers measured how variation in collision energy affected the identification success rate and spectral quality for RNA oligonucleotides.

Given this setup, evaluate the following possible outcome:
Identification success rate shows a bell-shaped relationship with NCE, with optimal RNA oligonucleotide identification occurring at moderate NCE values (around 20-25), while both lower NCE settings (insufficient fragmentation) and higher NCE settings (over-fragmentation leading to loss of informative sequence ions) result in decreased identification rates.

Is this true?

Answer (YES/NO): YES